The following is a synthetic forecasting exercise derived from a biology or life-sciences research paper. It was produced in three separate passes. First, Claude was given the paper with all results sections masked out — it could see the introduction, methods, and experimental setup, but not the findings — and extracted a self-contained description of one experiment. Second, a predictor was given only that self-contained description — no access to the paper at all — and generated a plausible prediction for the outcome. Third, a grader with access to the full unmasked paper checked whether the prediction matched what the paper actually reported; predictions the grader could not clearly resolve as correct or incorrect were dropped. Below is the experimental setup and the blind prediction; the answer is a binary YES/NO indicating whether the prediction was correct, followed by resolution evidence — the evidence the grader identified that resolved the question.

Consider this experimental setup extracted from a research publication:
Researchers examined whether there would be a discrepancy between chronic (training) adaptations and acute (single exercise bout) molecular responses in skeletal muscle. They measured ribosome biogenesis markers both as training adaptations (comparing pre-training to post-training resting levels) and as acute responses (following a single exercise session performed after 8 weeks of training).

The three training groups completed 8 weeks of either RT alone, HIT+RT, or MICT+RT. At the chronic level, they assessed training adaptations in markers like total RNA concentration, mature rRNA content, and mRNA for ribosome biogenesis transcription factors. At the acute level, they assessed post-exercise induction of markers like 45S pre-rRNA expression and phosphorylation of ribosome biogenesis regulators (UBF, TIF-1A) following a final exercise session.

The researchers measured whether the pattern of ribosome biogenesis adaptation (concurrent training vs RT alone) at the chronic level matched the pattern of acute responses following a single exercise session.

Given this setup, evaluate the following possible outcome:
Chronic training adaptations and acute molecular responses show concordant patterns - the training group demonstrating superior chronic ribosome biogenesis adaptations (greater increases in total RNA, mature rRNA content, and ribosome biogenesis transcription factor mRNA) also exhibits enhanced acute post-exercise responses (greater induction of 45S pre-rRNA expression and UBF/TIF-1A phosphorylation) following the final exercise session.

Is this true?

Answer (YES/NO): NO